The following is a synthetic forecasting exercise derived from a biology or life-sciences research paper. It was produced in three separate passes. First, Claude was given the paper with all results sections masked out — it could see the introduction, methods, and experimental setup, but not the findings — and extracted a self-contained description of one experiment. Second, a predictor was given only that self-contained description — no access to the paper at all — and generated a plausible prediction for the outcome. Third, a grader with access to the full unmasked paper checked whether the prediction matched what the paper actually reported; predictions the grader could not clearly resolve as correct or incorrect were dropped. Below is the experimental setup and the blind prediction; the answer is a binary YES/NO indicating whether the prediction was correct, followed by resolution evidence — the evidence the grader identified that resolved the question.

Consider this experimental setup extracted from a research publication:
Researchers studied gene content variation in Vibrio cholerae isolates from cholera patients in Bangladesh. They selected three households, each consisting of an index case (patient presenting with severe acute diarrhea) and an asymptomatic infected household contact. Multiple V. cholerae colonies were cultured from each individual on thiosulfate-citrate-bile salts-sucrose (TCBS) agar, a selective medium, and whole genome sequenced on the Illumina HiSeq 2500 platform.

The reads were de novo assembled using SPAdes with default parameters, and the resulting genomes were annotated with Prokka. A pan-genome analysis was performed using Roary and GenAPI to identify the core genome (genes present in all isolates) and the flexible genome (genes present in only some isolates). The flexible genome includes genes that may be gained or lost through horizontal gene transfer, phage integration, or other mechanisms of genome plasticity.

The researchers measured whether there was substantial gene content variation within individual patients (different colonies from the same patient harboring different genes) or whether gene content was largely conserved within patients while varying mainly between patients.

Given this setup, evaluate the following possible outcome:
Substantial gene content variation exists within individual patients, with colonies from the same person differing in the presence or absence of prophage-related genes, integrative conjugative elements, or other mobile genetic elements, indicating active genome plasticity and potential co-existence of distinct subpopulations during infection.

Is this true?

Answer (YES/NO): YES